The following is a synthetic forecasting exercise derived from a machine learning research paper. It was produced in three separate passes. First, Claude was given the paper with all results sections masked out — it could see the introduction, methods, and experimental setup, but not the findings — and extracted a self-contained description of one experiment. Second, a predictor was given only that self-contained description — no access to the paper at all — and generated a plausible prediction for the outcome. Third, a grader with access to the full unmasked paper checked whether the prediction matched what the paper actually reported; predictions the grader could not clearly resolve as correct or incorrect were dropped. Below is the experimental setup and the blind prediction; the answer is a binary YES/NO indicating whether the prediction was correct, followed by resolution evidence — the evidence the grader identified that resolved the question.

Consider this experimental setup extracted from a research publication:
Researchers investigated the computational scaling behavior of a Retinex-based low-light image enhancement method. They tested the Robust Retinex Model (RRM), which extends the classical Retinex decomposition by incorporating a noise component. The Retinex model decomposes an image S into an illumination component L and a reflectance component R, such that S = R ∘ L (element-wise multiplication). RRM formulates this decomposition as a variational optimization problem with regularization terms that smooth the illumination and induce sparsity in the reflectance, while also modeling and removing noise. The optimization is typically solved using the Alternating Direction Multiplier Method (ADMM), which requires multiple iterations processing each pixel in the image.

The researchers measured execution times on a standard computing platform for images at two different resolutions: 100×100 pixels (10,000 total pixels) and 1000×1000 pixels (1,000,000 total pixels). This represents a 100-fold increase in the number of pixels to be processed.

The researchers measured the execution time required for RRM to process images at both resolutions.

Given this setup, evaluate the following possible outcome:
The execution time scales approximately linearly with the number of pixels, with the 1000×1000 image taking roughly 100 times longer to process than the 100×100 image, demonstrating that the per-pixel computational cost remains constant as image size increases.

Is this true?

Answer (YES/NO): NO